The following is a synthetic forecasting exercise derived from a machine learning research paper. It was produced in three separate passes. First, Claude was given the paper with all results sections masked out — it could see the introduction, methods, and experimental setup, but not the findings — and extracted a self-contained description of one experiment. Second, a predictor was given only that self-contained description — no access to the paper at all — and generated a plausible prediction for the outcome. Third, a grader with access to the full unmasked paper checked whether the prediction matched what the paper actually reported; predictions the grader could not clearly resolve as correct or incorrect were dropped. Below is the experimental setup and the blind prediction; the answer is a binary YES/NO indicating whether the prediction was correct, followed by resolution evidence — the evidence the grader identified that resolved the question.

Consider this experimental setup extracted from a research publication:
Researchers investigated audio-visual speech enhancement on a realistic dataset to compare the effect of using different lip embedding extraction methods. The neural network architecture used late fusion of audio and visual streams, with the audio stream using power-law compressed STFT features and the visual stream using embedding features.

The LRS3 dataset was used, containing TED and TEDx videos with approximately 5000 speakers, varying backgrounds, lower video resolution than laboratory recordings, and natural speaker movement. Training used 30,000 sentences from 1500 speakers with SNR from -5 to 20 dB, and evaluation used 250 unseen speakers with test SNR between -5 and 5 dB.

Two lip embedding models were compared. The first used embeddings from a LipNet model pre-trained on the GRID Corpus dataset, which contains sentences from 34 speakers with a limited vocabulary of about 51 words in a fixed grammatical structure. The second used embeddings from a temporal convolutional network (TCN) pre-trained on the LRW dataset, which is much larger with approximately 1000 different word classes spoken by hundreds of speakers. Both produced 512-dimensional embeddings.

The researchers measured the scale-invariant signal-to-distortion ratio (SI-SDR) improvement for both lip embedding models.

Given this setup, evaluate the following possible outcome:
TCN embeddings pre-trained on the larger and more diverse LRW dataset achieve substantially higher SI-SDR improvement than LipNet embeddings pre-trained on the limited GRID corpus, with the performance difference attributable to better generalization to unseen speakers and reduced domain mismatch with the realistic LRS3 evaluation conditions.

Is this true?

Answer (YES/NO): YES